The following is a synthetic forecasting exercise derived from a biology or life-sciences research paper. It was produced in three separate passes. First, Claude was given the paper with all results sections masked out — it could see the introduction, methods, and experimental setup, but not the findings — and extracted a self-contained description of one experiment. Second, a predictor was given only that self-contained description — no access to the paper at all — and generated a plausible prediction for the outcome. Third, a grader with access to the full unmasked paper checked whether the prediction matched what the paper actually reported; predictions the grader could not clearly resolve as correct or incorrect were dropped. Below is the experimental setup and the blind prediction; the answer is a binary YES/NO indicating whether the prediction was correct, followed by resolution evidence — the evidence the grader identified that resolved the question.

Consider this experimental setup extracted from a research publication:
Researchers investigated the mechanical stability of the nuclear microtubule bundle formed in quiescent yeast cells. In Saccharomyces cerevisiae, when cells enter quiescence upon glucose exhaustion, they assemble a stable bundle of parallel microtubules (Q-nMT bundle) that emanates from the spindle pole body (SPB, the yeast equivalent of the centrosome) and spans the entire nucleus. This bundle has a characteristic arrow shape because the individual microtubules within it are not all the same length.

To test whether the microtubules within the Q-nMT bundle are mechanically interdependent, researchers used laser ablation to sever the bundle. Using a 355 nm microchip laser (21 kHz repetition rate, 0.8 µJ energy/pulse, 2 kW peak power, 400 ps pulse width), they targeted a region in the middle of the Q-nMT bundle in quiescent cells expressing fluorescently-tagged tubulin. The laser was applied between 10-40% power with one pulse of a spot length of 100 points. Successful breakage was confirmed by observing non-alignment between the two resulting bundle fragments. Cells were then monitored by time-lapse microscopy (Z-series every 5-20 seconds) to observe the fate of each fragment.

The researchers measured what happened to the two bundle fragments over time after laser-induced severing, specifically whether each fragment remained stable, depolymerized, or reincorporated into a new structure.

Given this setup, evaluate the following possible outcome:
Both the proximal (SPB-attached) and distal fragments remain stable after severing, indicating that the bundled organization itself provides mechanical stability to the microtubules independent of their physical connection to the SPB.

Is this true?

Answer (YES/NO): YES